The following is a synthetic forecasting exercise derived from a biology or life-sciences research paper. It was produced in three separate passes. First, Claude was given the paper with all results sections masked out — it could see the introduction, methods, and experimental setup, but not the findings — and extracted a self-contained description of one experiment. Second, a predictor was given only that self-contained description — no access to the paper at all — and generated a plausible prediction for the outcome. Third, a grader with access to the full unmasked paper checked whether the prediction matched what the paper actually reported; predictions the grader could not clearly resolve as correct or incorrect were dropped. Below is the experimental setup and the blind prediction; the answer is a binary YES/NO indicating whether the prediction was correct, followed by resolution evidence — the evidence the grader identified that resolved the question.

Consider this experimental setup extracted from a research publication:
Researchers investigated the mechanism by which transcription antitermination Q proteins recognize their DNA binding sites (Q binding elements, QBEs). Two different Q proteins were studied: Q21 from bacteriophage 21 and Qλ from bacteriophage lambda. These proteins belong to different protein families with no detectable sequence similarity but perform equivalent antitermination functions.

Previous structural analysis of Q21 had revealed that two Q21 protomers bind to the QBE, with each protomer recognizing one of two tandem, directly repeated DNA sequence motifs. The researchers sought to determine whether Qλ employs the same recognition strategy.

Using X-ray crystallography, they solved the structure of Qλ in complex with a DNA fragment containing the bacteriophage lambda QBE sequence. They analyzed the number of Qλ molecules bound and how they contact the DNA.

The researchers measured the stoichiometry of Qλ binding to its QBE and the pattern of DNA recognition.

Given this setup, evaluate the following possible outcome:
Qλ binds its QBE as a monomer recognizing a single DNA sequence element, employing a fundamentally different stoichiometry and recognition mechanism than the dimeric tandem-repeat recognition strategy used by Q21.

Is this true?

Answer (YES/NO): YES